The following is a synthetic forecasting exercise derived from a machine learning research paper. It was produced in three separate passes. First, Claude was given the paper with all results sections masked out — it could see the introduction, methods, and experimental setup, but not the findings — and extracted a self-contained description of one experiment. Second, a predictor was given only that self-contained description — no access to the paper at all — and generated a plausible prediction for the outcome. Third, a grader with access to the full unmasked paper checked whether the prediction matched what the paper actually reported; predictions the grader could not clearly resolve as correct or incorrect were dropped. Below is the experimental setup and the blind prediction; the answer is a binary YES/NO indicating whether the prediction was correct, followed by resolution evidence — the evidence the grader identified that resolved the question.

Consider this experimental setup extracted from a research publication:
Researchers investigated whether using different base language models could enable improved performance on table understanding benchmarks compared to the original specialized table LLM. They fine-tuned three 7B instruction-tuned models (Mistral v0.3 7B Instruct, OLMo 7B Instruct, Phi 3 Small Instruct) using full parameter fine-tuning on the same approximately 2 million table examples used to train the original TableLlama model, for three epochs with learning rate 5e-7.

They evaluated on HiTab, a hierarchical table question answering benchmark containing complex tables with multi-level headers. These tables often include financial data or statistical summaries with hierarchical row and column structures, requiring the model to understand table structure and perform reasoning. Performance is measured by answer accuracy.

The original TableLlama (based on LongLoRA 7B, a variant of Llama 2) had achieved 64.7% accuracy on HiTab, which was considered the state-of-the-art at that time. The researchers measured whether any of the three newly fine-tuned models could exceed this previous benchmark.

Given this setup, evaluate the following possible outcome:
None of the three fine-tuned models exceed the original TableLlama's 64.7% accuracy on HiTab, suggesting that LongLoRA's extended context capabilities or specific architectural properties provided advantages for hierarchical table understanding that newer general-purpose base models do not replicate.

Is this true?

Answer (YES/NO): NO